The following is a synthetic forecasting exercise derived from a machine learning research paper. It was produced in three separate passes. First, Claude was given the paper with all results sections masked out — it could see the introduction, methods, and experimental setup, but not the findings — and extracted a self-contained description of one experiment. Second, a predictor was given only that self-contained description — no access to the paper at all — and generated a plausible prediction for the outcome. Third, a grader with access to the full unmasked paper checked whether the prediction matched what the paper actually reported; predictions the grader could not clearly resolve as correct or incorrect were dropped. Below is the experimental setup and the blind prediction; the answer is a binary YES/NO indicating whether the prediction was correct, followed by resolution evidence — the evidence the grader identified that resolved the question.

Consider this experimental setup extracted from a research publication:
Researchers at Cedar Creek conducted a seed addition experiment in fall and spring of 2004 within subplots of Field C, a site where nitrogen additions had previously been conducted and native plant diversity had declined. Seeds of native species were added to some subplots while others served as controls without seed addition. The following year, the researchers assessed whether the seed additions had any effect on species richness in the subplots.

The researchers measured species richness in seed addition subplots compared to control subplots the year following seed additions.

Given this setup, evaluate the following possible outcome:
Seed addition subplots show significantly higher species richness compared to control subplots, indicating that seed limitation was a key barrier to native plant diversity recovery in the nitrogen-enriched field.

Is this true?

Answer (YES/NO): YES